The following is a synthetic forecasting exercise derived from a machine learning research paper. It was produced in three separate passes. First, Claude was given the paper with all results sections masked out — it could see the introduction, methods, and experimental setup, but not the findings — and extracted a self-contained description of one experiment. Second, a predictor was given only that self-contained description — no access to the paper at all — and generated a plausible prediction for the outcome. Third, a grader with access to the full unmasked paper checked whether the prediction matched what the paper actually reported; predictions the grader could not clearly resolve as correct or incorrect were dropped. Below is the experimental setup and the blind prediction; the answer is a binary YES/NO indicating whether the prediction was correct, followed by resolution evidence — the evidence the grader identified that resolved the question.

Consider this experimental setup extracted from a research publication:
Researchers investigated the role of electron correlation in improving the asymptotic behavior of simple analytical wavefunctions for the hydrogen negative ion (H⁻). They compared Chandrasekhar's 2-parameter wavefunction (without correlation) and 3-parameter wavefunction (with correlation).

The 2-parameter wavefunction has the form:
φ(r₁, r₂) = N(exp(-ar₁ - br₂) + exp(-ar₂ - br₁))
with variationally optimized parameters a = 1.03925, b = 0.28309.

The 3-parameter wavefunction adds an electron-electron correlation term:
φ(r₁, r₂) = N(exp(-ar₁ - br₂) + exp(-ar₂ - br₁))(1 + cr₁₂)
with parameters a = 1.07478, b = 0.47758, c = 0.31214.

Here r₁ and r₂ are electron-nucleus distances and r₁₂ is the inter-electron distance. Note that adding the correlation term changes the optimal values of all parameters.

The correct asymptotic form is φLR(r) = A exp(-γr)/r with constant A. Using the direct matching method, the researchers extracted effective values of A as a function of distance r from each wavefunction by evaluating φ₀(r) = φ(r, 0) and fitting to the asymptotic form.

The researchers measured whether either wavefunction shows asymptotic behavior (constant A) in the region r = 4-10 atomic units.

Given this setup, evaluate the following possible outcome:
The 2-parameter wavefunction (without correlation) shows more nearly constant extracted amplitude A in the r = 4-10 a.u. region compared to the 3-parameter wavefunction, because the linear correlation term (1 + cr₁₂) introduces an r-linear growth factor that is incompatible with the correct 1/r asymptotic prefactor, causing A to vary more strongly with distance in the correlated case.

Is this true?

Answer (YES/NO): NO